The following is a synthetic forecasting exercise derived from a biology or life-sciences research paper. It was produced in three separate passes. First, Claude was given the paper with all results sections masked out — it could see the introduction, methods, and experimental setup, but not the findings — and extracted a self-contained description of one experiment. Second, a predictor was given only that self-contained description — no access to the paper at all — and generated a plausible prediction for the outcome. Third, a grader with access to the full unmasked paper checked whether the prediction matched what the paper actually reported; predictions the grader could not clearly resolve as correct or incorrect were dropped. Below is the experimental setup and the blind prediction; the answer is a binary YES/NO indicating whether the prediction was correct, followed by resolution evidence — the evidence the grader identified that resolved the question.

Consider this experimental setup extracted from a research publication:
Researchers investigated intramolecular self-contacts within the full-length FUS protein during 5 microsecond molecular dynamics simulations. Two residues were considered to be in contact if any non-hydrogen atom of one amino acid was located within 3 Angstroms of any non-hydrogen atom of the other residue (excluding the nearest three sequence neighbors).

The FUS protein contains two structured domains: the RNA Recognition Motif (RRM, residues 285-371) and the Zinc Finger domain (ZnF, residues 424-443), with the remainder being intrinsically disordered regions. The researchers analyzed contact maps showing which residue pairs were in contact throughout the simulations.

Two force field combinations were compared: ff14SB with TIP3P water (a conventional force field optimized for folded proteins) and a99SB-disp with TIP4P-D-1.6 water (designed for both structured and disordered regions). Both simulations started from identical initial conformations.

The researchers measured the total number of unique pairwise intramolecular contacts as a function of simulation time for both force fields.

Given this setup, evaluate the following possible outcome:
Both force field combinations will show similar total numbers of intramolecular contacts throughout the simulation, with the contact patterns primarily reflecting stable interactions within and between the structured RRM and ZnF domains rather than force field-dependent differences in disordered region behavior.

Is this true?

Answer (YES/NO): NO